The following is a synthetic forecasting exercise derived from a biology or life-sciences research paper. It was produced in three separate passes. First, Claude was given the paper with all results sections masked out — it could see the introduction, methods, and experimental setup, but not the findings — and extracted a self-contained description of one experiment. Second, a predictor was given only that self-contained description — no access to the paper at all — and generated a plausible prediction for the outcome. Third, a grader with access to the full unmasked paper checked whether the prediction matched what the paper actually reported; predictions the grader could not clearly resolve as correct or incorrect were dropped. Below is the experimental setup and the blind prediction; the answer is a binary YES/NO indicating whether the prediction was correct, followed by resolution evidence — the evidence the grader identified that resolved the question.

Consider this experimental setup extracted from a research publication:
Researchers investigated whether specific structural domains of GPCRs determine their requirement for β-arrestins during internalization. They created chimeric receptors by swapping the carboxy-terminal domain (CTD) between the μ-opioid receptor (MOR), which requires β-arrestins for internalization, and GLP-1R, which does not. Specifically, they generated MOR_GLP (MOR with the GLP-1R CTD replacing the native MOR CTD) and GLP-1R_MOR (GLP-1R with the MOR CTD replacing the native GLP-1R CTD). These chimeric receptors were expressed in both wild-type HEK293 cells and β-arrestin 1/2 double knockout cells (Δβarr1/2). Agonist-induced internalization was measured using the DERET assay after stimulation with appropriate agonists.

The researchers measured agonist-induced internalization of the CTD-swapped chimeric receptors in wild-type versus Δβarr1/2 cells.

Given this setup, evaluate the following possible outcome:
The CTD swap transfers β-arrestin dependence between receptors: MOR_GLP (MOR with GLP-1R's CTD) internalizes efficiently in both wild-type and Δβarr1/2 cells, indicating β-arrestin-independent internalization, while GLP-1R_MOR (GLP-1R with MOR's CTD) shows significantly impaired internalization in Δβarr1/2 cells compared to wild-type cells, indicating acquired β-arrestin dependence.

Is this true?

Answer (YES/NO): NO